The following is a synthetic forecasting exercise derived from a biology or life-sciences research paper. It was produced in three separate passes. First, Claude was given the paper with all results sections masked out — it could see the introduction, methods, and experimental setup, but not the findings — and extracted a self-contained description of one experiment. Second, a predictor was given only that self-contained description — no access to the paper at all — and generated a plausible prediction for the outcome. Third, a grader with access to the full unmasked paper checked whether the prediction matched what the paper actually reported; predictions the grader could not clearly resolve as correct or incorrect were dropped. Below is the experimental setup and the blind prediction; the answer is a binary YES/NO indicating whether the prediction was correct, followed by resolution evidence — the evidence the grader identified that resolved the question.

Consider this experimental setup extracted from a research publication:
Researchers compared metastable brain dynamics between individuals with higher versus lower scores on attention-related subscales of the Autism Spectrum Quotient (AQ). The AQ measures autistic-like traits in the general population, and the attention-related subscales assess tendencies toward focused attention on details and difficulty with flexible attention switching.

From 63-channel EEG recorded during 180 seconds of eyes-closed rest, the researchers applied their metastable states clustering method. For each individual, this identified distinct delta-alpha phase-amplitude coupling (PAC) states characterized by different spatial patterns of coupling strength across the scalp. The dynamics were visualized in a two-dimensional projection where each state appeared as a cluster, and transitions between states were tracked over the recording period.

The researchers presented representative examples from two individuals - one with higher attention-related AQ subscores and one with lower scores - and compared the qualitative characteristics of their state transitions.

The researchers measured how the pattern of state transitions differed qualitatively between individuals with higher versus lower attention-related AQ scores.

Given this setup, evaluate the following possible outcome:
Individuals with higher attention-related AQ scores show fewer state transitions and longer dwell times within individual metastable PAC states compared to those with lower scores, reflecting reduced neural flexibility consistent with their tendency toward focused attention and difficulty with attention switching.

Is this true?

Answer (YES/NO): YES